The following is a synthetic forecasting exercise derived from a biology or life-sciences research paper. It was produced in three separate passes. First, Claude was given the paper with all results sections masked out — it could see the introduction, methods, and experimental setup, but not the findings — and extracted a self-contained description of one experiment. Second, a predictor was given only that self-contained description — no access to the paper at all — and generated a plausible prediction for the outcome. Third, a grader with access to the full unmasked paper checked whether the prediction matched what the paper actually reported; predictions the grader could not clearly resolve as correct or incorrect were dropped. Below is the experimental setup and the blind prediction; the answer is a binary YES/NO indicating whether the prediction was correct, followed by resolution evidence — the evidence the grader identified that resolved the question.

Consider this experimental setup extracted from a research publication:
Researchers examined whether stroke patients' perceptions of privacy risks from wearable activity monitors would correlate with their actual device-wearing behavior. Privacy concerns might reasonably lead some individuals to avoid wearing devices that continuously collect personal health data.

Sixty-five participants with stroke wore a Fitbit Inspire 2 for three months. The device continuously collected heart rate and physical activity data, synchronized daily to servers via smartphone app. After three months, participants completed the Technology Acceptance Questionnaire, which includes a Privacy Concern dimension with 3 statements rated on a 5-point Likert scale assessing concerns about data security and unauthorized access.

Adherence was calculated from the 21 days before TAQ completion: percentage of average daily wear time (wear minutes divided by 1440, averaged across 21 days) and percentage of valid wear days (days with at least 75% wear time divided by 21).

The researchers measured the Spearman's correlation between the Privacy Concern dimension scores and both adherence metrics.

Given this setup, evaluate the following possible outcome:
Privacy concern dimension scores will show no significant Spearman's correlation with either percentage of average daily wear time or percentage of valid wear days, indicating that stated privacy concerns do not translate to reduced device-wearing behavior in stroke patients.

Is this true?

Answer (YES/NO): YES